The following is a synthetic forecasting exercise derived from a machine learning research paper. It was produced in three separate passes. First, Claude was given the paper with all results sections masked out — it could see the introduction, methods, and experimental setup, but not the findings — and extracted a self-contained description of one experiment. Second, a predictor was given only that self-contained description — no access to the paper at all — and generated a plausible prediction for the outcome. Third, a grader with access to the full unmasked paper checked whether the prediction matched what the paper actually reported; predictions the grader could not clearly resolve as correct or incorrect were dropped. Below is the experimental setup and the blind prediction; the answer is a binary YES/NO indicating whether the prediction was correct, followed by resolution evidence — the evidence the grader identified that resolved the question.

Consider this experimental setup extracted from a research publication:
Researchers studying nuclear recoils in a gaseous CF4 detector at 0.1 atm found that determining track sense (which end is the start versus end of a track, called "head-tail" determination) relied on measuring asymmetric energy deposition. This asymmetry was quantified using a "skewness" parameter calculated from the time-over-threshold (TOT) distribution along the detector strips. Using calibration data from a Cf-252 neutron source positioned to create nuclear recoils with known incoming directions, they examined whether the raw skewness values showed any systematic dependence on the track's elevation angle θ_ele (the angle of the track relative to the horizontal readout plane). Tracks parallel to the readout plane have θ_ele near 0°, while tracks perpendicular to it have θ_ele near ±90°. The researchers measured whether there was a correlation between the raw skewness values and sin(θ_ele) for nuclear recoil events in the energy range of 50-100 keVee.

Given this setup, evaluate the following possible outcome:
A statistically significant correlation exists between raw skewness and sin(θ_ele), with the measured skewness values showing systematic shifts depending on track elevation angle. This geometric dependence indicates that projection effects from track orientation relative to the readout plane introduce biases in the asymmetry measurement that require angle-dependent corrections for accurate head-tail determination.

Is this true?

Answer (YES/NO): YES